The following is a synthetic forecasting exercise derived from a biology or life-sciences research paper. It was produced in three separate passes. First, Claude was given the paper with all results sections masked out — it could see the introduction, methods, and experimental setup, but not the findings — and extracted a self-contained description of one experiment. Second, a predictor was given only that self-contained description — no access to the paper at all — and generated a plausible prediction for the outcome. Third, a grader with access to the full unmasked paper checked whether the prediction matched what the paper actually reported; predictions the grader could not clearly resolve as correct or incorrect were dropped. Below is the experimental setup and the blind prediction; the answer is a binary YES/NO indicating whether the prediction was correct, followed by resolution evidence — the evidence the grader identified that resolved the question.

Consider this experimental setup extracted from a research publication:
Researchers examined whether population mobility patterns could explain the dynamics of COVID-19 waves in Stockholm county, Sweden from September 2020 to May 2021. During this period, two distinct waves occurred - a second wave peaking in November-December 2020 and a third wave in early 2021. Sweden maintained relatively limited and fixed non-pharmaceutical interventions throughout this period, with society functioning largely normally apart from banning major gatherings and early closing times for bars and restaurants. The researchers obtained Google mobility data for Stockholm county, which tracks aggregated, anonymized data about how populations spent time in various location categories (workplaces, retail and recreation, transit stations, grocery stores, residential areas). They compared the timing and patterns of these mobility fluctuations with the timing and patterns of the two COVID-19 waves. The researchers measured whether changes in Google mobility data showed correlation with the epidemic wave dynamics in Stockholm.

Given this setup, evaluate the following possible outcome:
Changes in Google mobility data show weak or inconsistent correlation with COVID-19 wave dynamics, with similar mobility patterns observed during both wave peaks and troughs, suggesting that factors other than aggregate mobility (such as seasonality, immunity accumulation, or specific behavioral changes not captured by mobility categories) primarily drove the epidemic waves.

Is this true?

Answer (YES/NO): YES